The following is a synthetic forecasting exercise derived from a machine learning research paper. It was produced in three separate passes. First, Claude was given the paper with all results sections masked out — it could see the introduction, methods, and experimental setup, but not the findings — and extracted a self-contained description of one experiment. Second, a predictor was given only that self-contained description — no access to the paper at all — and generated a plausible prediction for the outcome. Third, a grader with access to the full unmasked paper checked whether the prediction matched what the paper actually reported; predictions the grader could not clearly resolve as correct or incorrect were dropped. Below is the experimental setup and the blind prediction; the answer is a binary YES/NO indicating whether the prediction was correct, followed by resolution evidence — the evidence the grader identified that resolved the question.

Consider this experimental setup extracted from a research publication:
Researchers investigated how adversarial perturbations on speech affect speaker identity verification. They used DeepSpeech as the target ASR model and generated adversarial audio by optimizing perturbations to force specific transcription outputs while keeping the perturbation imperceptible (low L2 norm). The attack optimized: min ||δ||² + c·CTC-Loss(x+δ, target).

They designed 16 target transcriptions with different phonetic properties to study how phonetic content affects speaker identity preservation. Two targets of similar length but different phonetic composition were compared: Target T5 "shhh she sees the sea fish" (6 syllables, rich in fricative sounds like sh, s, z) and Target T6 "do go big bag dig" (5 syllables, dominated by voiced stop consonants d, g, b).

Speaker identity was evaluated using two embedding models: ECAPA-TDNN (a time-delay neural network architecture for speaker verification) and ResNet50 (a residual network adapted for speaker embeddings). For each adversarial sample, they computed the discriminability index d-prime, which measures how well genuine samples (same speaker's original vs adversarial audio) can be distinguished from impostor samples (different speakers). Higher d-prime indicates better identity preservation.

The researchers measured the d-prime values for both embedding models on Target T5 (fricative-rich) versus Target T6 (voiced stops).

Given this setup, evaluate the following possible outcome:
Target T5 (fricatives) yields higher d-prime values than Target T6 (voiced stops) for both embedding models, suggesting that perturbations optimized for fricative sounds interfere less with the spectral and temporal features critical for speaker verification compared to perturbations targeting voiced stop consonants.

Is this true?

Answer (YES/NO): NO